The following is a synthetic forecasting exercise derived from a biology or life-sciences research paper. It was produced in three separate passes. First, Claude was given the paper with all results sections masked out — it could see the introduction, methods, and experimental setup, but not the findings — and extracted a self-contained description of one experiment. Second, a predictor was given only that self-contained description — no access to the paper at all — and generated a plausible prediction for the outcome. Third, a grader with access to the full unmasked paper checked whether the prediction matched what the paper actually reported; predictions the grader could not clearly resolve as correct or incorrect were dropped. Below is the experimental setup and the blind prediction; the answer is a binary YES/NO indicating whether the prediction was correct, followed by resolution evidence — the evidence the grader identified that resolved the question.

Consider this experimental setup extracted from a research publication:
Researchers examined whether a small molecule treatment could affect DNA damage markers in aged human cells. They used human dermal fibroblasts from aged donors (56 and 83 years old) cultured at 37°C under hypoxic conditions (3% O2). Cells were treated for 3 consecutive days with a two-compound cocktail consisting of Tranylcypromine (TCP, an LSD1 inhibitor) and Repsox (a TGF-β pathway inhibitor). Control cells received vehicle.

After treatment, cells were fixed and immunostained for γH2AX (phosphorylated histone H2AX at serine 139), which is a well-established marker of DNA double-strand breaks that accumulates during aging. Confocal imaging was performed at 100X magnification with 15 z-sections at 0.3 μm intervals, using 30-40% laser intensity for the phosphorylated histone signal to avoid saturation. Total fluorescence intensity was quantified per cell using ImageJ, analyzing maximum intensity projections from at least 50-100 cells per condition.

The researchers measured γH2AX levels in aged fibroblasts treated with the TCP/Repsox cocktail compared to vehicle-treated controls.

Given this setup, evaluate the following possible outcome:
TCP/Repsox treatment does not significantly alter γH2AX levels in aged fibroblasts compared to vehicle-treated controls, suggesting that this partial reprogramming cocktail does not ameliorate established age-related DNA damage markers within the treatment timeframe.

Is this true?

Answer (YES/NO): NO